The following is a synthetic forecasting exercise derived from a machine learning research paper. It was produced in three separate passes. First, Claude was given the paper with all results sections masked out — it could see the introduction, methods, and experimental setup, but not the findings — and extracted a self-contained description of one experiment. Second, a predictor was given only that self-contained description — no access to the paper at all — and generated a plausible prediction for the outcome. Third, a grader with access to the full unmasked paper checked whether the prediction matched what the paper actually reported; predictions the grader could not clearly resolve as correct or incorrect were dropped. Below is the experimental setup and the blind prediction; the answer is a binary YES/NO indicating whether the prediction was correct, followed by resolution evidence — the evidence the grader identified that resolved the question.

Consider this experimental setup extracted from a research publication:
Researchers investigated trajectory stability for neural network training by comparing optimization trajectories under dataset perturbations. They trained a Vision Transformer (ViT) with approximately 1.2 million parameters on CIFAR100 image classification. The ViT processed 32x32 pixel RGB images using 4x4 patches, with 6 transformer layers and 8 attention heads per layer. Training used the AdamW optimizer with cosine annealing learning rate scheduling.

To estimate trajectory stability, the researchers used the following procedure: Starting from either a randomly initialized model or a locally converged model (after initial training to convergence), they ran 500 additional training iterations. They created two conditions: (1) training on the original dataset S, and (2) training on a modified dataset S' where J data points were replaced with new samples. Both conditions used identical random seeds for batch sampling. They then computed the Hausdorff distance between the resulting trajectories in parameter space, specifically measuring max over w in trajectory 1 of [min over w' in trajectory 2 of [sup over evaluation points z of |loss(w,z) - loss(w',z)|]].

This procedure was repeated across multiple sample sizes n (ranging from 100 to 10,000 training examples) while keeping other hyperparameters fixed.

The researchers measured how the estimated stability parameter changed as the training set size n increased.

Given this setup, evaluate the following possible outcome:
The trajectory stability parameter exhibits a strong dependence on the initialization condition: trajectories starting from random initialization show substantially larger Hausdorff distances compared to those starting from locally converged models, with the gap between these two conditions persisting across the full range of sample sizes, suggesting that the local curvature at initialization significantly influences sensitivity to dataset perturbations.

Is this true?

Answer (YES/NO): NO